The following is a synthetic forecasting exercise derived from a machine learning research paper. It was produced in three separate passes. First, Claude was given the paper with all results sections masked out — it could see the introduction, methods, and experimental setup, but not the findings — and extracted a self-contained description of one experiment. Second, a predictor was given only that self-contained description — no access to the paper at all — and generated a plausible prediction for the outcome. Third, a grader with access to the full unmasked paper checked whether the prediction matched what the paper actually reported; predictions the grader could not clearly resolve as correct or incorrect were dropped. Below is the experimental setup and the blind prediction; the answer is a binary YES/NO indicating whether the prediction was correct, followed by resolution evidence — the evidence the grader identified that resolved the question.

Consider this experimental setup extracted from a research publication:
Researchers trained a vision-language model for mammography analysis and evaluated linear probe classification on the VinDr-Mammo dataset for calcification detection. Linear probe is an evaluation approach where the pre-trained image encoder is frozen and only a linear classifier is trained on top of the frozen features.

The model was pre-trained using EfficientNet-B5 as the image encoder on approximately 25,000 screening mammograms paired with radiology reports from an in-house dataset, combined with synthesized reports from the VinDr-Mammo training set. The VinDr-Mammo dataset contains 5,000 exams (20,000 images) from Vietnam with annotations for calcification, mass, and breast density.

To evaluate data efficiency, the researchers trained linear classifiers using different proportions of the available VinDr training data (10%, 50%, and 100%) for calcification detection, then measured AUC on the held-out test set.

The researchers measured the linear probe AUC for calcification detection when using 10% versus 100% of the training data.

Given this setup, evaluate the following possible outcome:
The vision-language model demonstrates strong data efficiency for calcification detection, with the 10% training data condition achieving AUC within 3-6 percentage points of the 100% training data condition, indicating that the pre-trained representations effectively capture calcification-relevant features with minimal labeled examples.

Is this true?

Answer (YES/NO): YES